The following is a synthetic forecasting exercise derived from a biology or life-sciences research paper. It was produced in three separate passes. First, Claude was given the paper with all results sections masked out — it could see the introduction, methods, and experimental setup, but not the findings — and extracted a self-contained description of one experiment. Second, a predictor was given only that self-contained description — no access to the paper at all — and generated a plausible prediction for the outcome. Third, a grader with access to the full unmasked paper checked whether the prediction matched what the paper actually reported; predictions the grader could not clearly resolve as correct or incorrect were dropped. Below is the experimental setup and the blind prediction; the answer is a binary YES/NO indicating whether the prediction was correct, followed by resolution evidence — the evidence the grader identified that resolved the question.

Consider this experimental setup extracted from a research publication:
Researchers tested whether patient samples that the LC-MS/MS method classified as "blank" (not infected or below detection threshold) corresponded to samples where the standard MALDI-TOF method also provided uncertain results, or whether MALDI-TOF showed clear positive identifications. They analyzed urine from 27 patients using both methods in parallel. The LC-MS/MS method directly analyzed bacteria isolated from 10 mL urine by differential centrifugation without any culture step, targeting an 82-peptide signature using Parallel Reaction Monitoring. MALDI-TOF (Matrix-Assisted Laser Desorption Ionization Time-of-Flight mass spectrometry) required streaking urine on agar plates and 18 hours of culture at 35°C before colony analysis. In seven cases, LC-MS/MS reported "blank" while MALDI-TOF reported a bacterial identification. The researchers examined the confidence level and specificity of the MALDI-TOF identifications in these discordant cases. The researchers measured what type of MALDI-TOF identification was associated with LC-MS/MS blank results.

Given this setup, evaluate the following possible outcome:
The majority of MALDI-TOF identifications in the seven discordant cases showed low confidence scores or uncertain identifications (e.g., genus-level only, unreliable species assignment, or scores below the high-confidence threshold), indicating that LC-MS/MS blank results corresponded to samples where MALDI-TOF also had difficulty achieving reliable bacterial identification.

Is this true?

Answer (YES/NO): YES